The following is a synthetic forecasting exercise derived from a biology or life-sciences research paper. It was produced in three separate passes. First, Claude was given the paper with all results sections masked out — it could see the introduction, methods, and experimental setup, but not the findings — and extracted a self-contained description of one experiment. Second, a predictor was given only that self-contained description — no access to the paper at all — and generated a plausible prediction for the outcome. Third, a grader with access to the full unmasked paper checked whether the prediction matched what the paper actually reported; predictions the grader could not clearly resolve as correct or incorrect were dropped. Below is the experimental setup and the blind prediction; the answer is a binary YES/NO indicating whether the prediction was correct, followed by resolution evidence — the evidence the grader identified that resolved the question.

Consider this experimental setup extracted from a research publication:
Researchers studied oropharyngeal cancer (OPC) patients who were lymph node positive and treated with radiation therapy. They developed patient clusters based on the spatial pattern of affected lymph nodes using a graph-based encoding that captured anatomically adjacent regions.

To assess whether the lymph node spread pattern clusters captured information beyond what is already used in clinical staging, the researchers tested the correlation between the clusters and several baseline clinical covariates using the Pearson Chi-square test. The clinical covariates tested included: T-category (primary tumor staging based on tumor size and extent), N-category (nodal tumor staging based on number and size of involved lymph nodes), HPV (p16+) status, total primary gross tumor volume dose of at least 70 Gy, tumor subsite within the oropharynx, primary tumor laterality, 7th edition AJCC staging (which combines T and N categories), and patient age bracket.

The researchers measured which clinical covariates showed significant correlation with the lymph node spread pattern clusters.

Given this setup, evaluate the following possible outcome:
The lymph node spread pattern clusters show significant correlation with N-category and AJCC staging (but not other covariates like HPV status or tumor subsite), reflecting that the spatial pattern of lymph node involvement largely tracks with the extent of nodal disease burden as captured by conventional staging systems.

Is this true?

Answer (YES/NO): NO